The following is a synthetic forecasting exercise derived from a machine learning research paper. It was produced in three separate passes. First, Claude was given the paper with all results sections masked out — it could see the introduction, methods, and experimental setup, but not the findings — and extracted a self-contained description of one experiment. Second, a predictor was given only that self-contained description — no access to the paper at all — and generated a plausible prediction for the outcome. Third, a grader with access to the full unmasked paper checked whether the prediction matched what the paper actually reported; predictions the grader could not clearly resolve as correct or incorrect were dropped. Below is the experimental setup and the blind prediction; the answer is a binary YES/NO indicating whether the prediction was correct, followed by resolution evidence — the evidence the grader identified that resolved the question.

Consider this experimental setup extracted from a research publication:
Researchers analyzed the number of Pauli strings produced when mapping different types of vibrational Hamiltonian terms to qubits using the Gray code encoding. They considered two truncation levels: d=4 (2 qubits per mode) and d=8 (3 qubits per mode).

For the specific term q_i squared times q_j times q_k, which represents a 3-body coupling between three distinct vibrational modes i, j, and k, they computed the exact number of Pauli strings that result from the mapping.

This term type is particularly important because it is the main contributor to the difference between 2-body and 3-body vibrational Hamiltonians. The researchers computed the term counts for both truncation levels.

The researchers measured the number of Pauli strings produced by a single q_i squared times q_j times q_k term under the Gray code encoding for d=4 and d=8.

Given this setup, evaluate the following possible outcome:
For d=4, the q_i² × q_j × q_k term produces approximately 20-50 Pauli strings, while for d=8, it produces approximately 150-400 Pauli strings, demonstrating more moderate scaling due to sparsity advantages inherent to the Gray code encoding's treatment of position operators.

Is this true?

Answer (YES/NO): NO